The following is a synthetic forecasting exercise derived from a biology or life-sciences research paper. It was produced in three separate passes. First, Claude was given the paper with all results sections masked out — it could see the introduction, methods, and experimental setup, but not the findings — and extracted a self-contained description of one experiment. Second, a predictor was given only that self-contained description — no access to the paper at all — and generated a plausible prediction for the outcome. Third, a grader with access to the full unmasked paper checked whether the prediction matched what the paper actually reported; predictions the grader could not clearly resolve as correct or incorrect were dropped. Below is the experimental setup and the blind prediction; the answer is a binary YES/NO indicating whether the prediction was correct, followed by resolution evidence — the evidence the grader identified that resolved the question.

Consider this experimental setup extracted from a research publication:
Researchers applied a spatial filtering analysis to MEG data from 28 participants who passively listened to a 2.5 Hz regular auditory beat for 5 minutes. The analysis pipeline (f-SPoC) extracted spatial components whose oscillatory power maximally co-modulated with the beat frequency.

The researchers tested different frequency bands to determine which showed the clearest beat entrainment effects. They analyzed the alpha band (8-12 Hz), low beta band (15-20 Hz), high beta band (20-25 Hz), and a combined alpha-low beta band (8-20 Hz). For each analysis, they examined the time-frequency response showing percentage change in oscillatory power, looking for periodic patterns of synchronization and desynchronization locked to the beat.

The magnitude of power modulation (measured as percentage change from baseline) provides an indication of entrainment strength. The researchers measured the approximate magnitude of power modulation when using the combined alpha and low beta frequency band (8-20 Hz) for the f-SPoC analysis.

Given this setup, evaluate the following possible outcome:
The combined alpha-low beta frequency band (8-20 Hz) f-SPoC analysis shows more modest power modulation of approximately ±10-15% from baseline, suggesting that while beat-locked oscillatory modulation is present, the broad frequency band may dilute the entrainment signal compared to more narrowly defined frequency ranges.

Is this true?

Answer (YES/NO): NO